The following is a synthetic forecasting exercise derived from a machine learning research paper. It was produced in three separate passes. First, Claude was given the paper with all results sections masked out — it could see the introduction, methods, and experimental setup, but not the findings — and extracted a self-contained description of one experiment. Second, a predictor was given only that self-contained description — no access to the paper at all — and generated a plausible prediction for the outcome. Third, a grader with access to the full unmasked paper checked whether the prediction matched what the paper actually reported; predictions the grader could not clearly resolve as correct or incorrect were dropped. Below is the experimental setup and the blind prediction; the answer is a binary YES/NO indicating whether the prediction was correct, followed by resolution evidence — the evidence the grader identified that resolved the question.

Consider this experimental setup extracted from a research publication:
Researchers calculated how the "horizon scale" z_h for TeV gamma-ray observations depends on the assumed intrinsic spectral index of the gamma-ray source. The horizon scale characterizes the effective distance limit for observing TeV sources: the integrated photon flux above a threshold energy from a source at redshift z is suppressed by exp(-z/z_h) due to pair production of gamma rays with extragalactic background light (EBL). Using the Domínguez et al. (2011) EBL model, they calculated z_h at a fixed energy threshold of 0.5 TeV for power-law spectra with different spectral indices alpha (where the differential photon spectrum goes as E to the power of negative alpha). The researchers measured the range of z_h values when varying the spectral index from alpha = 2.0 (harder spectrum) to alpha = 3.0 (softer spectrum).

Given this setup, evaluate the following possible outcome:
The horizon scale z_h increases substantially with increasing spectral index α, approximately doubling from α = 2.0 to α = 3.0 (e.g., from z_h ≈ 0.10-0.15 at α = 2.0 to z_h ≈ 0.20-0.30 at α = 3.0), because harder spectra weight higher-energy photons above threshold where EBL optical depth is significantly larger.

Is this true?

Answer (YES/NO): NO